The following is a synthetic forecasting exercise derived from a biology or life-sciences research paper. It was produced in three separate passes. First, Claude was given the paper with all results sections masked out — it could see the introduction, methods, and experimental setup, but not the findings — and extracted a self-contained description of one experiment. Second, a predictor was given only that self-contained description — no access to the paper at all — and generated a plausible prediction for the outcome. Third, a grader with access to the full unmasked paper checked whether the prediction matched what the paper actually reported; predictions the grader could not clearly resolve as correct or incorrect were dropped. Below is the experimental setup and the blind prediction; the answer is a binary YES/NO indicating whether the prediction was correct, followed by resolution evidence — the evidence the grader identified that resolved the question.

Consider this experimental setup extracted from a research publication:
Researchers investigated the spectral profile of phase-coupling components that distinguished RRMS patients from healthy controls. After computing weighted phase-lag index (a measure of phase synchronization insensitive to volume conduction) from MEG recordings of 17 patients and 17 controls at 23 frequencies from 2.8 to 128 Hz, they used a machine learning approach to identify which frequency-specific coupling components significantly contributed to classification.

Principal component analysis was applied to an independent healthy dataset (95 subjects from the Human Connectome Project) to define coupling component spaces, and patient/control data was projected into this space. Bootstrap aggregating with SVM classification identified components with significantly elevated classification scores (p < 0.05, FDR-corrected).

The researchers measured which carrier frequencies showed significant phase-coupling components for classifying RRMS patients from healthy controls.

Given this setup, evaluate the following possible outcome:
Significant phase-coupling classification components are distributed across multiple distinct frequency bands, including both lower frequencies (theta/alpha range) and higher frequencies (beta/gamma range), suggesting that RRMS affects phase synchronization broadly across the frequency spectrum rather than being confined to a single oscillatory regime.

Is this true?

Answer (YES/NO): YES